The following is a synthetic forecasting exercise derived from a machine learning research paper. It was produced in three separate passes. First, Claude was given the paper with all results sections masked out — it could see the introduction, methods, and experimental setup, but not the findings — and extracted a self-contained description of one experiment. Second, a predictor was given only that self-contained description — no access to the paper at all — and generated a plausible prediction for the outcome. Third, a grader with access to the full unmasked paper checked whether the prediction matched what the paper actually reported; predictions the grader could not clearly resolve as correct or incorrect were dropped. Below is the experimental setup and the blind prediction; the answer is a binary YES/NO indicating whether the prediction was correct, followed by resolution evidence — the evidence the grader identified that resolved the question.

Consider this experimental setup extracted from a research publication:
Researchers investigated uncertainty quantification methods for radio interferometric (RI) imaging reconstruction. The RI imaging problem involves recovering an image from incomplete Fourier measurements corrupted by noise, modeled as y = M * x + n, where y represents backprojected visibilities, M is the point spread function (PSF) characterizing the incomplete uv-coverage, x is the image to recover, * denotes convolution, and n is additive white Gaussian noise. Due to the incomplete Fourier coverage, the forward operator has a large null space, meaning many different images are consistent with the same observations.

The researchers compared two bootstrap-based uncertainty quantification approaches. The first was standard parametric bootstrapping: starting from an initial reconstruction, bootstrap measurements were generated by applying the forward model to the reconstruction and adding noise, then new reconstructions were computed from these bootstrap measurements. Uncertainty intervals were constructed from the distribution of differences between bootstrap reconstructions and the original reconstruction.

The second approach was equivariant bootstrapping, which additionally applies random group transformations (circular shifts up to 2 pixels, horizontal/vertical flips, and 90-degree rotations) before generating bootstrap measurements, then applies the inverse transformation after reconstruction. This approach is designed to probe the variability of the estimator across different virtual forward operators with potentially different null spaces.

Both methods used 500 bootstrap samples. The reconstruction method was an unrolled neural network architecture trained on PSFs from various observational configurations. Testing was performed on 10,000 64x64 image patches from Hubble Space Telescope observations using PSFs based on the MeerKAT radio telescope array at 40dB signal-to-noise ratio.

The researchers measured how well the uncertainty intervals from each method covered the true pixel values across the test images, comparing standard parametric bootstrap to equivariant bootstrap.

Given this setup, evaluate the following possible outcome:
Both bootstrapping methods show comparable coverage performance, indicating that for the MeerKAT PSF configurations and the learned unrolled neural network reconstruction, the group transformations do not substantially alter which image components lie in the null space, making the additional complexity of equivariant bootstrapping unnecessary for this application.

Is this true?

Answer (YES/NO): NO